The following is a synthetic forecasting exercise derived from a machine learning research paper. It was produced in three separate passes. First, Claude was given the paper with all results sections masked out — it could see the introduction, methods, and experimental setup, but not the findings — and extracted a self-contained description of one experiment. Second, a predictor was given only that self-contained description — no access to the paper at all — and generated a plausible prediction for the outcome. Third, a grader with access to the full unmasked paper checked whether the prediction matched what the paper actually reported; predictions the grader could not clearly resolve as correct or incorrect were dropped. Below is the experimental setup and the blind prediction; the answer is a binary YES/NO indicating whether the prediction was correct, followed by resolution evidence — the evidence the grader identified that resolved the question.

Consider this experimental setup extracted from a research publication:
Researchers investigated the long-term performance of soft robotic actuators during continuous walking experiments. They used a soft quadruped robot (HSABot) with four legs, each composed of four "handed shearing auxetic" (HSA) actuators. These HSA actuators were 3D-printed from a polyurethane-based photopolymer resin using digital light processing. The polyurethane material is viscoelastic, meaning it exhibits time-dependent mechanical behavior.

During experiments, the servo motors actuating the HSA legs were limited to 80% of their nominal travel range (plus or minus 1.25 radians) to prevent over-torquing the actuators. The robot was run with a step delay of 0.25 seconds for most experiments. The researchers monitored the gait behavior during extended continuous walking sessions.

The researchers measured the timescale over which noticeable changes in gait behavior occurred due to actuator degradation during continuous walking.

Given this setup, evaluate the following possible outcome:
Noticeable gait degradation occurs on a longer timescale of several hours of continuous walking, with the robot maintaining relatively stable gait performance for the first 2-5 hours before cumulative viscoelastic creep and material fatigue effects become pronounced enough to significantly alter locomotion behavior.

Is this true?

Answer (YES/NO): NO